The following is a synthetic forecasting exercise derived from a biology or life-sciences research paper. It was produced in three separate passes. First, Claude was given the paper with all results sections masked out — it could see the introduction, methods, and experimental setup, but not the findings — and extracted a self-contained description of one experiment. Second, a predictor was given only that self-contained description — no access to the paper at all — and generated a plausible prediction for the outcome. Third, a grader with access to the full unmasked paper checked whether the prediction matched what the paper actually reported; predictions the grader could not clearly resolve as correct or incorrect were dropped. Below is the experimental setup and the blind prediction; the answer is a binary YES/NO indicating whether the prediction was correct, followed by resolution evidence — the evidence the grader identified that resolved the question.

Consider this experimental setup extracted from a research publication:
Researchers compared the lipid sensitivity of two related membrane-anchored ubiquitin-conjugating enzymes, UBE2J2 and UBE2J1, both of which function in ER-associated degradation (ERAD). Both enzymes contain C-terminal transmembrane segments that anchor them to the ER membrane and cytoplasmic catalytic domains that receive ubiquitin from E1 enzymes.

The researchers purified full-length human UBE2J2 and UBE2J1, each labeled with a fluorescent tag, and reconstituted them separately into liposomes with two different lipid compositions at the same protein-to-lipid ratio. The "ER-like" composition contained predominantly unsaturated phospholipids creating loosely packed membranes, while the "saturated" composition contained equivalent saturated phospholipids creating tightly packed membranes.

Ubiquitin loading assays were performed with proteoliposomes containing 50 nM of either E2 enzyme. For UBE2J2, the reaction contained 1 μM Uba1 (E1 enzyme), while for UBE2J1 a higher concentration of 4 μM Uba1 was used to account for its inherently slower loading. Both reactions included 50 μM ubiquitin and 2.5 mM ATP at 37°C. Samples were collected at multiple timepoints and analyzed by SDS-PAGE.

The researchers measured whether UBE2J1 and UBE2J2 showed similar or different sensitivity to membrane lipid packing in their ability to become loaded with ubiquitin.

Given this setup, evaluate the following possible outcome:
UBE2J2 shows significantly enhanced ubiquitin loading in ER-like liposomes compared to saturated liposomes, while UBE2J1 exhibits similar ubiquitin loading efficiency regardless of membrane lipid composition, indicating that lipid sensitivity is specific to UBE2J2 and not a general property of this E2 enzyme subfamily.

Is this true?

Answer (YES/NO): NO